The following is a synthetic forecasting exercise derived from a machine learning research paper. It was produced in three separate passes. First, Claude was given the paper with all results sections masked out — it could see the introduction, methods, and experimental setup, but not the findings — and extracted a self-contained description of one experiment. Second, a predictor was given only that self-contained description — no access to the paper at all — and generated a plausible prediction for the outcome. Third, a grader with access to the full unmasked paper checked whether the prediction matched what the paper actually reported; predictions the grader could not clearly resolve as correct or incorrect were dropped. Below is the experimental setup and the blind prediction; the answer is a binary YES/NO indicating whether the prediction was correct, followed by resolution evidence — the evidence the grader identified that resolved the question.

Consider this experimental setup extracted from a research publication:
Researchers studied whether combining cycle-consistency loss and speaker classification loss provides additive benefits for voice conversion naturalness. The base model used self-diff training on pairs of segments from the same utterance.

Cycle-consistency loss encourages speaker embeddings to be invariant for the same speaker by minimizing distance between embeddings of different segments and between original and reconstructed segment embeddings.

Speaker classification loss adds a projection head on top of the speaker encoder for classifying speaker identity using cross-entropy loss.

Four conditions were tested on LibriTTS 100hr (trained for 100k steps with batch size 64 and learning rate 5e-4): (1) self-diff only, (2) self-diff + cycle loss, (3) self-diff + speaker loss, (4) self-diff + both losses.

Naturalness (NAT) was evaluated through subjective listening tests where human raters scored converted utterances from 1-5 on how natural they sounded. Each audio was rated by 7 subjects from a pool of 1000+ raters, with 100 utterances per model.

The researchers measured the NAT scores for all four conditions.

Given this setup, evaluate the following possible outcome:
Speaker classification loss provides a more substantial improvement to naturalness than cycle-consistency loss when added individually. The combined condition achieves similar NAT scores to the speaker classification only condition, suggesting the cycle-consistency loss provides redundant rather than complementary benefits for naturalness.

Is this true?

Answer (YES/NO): NO